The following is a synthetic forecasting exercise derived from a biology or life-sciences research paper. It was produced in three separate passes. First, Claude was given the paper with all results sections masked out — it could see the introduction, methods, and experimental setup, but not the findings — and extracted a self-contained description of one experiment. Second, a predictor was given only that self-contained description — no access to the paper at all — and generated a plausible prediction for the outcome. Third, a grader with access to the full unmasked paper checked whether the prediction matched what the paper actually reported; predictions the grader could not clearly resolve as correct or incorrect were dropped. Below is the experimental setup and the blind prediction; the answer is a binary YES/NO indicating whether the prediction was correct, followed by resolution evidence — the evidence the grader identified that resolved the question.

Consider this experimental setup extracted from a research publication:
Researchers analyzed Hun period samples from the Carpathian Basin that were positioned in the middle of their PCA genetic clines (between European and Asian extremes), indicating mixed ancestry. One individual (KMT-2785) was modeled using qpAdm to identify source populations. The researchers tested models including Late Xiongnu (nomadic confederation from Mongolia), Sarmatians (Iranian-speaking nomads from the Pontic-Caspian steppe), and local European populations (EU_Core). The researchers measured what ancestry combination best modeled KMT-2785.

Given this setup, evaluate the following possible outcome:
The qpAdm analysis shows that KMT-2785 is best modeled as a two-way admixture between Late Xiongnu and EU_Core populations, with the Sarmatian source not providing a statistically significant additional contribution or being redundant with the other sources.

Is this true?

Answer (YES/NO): YES